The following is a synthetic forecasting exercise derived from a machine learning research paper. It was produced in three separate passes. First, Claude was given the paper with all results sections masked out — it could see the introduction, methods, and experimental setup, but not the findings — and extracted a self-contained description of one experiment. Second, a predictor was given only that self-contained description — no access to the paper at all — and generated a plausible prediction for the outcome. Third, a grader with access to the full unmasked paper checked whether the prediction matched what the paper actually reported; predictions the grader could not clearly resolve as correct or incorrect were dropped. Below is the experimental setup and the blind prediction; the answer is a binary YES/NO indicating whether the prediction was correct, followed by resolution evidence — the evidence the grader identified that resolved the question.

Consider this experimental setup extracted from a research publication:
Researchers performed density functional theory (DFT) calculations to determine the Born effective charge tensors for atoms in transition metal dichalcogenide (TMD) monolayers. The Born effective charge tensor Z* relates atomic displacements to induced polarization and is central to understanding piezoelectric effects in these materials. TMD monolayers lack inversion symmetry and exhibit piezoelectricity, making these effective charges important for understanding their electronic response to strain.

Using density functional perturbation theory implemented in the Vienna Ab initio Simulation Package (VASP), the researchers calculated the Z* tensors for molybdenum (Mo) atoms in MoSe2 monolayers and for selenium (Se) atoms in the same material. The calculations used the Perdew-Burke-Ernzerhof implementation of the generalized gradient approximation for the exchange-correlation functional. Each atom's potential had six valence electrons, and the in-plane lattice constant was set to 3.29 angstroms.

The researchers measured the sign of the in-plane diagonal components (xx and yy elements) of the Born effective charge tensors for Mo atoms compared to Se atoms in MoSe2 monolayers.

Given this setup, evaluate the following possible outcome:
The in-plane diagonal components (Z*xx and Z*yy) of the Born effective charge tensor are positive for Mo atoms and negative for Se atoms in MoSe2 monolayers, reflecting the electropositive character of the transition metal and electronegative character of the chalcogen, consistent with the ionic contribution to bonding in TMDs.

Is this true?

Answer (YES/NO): NO